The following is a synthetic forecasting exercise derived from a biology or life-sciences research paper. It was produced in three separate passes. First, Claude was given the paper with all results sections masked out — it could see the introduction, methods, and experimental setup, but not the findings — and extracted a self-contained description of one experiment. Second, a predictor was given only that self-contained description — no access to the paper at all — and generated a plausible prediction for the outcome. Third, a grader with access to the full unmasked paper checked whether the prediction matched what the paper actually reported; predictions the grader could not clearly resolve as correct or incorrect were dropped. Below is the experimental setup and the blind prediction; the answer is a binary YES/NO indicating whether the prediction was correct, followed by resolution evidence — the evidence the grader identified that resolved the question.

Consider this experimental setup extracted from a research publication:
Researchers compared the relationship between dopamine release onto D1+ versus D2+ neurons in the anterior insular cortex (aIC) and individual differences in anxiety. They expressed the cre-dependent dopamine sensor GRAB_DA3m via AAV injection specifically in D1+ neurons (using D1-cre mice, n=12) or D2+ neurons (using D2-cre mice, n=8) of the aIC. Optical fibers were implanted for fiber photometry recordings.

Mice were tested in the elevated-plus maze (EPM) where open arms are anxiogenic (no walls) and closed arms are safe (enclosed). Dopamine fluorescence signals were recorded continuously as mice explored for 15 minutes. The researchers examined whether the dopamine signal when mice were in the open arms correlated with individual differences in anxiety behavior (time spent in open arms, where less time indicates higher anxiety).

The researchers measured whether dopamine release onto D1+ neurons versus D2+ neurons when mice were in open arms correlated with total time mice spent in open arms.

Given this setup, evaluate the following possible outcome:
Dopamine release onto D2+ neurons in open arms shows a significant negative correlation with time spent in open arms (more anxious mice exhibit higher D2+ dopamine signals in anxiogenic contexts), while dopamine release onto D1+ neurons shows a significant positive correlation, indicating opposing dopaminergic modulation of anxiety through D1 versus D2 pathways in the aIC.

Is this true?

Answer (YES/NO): NO